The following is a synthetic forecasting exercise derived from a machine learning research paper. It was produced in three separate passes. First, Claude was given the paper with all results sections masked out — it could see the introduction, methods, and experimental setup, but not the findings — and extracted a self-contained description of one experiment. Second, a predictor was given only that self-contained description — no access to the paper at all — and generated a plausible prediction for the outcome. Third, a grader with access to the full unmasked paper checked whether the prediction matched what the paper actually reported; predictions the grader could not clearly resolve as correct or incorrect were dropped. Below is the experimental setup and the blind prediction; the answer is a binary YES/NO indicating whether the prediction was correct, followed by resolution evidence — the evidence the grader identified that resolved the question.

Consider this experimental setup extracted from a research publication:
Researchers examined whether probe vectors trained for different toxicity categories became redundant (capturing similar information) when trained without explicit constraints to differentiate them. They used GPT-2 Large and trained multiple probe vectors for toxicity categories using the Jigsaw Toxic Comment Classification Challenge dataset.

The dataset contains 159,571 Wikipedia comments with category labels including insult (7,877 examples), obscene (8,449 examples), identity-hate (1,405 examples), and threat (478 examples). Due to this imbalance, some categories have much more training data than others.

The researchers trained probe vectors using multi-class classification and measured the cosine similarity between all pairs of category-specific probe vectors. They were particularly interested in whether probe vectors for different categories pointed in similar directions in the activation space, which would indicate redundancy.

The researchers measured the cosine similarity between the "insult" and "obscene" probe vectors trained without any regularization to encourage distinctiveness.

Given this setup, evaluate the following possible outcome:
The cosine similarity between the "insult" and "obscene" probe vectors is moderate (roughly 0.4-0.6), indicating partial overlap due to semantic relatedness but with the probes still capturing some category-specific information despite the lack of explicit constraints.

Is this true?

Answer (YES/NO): NO